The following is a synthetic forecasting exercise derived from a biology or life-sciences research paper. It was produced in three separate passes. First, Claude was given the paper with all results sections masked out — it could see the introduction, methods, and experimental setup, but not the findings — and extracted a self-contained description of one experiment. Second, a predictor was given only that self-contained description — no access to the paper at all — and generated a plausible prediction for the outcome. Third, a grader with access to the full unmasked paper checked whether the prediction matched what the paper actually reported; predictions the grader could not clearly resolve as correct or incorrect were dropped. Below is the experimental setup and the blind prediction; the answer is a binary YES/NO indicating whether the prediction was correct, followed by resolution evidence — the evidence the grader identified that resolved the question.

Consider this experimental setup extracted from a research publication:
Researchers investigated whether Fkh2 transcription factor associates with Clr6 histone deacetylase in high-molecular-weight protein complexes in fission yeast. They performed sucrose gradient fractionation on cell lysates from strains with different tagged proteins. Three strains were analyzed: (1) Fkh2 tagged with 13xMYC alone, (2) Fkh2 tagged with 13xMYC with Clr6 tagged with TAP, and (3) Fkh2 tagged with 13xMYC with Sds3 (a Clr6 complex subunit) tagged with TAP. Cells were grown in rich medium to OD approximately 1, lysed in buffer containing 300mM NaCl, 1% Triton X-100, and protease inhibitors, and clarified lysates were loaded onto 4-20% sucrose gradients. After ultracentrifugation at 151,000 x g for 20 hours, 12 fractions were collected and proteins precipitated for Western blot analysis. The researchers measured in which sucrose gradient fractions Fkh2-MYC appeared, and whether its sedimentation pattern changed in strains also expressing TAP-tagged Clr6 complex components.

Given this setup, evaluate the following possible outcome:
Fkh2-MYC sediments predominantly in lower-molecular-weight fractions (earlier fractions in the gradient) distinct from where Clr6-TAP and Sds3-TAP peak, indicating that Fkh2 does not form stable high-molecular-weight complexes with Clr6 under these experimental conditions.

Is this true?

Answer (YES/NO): NO